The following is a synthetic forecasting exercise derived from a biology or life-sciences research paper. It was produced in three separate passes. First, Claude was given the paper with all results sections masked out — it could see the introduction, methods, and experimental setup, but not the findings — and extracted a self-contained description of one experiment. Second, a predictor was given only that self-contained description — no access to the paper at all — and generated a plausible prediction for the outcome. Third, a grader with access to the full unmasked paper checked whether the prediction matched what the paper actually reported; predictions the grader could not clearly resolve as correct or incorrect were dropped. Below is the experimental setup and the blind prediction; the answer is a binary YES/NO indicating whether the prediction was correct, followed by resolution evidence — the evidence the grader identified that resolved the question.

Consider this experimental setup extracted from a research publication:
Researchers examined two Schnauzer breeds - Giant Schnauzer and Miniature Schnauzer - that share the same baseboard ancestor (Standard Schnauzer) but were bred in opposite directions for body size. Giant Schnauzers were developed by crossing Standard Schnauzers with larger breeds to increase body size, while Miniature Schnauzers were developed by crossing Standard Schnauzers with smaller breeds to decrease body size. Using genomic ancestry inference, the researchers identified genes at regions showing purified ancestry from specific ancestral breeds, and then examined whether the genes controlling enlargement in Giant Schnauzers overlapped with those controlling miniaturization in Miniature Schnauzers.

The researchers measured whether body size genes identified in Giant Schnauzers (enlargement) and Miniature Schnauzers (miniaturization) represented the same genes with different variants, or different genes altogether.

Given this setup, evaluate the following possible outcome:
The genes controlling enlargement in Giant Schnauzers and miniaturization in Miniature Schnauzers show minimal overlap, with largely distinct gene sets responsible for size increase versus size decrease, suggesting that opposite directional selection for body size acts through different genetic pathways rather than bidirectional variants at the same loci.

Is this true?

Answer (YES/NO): YES